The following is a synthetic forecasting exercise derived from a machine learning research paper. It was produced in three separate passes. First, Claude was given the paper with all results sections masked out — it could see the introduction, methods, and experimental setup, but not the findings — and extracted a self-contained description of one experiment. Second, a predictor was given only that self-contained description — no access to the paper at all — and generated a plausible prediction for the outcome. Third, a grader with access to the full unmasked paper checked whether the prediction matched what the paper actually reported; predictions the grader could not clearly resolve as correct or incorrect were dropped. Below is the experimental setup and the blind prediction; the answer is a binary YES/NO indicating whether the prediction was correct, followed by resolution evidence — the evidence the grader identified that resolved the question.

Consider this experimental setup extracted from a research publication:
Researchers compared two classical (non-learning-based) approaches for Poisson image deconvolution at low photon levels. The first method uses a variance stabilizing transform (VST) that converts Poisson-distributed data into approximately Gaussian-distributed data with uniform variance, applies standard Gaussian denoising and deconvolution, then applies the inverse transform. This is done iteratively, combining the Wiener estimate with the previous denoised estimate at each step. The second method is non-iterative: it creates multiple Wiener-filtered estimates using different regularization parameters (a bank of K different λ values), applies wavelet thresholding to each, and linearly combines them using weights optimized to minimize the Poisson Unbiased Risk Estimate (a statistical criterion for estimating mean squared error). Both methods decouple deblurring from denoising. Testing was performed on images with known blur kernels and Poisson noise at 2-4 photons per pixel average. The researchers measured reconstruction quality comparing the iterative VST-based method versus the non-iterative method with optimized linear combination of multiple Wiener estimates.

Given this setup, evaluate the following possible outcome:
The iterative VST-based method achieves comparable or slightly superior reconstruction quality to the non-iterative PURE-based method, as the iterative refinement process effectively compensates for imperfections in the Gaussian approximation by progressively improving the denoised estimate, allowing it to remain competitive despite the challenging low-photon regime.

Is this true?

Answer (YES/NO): NO